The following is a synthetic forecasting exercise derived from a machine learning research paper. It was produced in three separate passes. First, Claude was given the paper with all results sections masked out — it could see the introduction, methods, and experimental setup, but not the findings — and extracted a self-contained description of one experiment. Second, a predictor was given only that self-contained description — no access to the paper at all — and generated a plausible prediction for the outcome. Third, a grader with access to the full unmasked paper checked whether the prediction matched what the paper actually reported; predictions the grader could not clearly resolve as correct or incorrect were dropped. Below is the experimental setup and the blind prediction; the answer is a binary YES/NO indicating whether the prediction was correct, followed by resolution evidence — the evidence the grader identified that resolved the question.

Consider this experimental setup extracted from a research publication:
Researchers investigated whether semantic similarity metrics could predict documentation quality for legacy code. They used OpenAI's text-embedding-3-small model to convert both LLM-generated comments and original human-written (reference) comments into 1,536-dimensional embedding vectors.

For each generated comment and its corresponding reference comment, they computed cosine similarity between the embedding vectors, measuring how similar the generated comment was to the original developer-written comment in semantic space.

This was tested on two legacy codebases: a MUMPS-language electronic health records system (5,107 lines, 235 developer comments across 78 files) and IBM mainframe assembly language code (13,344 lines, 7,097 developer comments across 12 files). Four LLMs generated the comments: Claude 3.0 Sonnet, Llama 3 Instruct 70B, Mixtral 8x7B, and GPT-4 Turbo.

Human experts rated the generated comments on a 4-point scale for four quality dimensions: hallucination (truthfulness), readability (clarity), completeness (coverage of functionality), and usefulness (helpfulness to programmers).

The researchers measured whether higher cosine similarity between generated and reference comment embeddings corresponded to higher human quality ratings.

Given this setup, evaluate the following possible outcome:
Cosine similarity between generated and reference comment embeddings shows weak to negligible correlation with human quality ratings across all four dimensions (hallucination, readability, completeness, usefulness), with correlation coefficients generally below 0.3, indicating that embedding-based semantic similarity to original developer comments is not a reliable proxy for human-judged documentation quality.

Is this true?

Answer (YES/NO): NO